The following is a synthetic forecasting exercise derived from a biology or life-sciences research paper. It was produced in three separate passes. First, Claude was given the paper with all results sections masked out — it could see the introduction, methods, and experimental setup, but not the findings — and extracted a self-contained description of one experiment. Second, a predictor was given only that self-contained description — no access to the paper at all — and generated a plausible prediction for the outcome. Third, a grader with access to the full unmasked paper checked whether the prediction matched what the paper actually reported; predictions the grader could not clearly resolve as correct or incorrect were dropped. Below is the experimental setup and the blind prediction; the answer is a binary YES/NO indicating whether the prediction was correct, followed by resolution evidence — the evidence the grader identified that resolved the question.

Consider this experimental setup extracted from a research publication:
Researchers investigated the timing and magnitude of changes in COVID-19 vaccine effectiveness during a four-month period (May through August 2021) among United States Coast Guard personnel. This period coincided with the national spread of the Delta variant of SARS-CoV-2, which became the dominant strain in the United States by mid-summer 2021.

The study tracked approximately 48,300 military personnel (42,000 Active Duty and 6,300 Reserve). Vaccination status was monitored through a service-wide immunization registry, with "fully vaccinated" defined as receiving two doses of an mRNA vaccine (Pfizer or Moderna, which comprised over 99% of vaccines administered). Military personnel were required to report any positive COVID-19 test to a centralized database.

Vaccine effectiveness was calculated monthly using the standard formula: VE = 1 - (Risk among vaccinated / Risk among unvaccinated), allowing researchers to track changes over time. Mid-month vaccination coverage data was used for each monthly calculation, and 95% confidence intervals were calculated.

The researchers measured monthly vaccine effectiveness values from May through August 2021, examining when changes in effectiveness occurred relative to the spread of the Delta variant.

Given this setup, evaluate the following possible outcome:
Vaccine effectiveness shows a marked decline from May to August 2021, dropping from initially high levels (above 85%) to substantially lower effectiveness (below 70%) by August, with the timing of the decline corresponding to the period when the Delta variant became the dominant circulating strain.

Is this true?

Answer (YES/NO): NO